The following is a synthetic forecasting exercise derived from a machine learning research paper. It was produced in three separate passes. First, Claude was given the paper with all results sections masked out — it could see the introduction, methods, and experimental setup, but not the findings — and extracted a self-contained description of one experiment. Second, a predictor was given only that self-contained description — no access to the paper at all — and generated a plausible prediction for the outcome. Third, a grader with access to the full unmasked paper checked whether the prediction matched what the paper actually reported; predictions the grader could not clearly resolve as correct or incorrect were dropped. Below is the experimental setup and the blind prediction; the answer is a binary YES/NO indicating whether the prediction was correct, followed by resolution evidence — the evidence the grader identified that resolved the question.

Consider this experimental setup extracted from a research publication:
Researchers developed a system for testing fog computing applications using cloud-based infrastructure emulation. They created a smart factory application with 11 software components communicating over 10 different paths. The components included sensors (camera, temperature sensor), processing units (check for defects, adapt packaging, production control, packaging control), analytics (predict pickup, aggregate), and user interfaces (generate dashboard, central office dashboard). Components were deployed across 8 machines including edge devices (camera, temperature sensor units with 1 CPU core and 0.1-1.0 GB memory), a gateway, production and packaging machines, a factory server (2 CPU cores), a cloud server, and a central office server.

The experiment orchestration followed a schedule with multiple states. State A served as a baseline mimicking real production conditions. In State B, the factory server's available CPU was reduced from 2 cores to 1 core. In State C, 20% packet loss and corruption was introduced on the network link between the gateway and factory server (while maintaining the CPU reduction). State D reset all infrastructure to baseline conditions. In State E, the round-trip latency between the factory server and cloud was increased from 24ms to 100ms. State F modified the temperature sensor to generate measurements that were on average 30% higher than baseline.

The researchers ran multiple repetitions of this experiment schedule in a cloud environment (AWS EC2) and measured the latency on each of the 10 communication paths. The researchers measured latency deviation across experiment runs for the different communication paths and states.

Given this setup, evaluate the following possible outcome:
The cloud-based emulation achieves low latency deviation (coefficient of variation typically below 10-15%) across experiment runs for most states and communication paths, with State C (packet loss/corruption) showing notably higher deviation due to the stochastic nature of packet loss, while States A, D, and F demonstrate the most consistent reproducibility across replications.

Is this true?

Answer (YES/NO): NO